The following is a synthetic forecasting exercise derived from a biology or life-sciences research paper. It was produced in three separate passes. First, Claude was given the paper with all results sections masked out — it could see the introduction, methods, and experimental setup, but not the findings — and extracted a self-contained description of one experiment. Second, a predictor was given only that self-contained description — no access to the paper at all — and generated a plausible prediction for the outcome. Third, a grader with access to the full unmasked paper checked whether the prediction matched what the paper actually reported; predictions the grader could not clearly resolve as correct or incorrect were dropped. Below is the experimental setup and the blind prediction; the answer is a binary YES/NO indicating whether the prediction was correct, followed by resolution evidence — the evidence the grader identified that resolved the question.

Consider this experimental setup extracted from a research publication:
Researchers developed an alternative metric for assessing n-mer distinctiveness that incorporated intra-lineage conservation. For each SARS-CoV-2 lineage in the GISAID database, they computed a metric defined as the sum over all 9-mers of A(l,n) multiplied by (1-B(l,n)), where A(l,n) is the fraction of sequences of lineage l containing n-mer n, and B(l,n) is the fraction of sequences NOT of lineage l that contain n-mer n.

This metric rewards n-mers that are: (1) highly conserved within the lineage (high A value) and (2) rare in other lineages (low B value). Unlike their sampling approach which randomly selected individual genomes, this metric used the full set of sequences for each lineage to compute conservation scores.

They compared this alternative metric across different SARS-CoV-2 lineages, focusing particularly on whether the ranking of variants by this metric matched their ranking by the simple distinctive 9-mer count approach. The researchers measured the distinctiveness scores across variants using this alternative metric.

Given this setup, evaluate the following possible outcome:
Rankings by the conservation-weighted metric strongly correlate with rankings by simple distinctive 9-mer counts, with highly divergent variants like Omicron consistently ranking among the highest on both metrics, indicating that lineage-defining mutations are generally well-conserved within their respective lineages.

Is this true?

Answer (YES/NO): YES